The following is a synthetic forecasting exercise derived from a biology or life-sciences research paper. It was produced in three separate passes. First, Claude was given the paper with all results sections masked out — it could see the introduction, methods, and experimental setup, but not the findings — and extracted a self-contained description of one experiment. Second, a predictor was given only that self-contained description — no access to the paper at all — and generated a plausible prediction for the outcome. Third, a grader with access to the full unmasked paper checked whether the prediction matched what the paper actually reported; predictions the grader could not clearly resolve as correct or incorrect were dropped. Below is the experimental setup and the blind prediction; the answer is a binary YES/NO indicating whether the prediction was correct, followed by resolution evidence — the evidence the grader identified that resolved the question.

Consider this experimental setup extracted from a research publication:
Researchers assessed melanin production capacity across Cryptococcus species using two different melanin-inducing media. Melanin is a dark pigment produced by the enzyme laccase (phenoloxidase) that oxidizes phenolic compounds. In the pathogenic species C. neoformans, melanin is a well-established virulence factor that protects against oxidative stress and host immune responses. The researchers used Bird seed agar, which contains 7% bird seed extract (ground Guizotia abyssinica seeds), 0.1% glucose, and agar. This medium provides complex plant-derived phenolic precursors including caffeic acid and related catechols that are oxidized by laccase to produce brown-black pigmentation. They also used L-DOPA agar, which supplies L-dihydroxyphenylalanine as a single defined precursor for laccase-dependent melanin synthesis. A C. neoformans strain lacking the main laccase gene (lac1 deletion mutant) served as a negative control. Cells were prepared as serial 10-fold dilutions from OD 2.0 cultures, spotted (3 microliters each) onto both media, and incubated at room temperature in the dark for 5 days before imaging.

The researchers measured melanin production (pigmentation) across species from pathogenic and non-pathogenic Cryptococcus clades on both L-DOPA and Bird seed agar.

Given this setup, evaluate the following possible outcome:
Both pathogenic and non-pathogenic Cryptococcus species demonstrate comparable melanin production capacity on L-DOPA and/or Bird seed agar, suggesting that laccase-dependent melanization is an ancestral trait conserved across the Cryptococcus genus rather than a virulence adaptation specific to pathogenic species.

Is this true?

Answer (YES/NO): NO